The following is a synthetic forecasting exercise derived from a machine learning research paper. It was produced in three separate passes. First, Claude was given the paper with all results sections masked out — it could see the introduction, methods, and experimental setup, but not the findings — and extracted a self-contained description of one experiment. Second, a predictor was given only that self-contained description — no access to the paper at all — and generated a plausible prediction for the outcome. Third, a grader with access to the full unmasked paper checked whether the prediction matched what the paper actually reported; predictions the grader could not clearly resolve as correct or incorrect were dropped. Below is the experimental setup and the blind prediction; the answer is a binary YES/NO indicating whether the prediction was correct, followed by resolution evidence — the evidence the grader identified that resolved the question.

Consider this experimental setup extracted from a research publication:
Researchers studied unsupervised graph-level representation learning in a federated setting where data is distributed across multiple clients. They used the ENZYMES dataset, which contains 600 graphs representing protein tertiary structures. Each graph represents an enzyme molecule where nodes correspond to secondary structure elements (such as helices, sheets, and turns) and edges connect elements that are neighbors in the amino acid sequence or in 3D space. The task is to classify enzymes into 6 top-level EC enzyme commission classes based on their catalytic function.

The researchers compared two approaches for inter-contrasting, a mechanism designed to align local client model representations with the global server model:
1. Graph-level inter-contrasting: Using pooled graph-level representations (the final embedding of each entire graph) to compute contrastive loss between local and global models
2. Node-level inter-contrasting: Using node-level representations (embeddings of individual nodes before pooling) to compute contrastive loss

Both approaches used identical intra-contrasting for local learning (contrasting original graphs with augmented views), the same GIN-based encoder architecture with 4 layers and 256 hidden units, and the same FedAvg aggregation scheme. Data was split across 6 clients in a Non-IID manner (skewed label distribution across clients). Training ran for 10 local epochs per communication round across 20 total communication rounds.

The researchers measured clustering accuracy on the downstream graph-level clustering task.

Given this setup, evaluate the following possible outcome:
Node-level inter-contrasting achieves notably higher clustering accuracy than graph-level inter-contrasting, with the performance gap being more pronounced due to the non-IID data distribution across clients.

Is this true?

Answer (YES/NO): NO